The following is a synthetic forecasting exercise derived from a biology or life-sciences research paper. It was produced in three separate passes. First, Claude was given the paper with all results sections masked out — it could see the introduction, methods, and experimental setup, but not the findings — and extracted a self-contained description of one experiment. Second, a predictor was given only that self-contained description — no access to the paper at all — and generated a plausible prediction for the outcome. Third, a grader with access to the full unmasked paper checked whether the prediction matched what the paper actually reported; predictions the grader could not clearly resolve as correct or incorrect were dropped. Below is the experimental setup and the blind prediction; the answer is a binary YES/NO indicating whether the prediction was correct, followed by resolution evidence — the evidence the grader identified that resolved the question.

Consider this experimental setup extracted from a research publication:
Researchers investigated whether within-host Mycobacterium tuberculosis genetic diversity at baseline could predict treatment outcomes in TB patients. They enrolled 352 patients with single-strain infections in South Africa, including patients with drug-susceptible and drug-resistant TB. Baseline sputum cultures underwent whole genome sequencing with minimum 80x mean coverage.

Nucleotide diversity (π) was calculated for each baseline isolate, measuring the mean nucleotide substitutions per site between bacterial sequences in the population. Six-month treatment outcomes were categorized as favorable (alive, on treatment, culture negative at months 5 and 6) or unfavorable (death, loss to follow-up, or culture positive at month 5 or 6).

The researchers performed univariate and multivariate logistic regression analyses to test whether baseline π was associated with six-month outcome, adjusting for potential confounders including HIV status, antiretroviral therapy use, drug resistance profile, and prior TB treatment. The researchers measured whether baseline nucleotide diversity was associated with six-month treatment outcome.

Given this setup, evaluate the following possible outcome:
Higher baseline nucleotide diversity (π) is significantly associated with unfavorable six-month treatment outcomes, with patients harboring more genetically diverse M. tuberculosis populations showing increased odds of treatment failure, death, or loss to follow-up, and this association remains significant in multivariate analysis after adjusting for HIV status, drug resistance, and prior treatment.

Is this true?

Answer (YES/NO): NO